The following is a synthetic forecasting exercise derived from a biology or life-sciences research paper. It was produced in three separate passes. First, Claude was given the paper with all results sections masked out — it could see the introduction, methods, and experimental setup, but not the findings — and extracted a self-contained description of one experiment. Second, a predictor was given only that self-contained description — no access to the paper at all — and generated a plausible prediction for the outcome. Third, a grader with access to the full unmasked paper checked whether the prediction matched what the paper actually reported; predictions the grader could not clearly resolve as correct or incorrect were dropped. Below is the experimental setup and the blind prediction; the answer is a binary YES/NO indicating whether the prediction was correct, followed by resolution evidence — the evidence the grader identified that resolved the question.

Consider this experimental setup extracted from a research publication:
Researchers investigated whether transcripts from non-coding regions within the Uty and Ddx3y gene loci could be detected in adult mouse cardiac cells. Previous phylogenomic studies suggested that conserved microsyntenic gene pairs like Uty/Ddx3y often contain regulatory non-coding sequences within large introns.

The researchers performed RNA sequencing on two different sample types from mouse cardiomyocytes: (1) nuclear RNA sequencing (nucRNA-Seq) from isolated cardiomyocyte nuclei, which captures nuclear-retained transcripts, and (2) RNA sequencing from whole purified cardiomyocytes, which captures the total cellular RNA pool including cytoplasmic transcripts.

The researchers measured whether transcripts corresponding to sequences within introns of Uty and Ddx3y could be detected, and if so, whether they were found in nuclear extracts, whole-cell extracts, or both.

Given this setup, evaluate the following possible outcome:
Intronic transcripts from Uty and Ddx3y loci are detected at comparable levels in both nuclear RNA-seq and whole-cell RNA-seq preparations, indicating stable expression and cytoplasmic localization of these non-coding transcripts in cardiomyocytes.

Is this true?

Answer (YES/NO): NO